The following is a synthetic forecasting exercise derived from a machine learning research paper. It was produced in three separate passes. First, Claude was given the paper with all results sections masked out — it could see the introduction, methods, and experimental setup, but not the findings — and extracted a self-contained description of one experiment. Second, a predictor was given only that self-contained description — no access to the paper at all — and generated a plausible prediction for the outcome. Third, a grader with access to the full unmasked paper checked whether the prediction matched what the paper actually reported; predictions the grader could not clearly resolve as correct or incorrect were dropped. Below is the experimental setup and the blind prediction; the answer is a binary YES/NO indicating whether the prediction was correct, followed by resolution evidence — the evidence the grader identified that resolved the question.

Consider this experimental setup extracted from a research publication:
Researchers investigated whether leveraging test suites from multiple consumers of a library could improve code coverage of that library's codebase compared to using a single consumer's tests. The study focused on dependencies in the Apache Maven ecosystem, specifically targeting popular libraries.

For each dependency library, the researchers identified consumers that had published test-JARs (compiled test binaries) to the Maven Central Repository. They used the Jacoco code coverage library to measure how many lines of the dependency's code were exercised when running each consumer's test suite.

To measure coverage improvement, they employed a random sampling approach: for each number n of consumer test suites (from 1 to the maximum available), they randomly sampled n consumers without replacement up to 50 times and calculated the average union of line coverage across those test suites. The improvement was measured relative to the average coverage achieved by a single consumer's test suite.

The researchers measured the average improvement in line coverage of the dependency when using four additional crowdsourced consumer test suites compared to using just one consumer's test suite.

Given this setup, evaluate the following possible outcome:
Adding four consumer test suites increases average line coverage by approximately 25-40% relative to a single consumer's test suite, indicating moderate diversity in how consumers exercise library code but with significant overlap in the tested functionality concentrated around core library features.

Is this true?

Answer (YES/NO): NO